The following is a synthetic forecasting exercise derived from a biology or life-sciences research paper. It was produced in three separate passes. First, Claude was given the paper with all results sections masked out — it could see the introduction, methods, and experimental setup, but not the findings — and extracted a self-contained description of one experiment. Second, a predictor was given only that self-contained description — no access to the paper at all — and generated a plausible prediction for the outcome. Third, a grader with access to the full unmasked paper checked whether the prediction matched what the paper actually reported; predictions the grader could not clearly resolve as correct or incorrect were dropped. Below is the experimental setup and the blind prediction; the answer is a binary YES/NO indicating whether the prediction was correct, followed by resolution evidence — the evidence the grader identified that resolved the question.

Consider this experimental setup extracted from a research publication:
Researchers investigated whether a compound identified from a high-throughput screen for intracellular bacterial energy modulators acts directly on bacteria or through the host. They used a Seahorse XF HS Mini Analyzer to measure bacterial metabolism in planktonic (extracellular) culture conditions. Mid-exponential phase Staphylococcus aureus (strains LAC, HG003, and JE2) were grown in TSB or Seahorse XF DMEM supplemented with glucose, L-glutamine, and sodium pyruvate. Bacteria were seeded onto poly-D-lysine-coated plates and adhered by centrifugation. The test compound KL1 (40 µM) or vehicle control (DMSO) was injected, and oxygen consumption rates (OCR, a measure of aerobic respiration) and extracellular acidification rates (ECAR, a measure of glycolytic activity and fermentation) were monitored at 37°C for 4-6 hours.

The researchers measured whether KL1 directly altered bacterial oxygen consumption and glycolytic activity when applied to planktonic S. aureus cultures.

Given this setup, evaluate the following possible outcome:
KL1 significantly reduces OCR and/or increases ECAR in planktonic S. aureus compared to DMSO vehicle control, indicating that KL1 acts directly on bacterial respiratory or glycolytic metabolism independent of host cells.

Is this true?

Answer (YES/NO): NO